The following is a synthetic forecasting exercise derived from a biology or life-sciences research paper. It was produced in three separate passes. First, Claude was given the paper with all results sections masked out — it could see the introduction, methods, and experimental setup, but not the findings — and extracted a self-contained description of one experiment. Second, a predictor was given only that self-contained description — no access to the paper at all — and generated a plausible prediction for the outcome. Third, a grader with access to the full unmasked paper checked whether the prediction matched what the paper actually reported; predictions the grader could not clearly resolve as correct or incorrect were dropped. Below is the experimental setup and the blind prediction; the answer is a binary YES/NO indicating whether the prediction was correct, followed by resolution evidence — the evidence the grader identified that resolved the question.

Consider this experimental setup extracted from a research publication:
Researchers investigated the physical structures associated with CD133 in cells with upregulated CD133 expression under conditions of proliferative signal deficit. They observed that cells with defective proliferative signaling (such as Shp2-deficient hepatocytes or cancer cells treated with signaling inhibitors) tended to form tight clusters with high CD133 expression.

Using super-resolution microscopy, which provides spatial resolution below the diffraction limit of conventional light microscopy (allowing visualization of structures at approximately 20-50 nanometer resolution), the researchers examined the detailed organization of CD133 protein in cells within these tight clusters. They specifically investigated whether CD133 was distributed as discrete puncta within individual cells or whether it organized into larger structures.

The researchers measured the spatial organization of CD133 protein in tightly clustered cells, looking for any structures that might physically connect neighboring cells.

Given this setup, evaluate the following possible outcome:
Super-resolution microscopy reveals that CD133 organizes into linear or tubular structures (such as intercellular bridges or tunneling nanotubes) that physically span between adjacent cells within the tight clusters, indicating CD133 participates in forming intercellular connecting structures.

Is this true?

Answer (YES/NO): NO